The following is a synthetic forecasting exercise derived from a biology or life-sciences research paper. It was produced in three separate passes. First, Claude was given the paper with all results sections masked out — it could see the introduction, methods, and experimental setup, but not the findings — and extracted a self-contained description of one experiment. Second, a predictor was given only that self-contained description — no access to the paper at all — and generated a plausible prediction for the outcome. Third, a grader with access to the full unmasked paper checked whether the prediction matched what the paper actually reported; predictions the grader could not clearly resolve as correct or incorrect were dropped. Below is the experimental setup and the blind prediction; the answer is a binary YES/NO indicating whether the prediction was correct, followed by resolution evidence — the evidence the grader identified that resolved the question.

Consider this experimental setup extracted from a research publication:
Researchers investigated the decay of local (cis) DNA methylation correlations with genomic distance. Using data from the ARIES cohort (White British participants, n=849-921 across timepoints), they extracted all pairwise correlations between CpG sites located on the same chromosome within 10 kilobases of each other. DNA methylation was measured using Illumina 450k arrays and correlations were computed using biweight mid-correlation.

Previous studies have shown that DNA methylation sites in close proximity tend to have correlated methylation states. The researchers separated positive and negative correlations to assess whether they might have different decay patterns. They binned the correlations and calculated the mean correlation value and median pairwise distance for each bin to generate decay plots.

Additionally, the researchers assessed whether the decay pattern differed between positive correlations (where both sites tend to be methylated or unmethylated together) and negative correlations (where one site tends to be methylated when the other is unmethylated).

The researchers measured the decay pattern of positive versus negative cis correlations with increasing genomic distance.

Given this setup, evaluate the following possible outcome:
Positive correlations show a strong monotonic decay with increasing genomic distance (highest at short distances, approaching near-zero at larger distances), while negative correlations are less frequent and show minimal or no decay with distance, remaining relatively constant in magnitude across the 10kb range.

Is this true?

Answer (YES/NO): NO